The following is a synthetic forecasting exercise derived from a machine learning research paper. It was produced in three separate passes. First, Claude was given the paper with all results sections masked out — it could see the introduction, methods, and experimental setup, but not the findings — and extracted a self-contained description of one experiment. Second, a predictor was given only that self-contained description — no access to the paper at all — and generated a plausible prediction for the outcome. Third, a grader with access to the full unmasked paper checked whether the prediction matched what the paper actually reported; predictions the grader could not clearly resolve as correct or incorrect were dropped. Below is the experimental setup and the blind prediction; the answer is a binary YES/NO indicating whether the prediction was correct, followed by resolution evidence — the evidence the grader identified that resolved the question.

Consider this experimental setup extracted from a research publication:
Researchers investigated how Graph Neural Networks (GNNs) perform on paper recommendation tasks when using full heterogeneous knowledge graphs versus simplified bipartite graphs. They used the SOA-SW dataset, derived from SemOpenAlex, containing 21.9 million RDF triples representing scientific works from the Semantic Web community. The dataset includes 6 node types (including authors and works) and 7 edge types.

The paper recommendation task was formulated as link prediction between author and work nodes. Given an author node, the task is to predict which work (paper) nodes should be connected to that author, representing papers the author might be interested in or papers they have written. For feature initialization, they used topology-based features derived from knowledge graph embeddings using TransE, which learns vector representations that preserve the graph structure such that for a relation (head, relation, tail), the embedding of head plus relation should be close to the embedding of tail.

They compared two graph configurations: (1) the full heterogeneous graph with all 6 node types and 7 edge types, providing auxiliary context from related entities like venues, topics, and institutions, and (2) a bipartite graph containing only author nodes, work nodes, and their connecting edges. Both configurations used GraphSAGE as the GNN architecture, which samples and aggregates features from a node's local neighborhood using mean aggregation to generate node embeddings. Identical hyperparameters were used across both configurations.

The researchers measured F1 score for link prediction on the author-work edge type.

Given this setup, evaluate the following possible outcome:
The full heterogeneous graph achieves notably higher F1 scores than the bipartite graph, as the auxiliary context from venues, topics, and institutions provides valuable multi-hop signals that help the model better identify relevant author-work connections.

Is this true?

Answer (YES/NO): NO